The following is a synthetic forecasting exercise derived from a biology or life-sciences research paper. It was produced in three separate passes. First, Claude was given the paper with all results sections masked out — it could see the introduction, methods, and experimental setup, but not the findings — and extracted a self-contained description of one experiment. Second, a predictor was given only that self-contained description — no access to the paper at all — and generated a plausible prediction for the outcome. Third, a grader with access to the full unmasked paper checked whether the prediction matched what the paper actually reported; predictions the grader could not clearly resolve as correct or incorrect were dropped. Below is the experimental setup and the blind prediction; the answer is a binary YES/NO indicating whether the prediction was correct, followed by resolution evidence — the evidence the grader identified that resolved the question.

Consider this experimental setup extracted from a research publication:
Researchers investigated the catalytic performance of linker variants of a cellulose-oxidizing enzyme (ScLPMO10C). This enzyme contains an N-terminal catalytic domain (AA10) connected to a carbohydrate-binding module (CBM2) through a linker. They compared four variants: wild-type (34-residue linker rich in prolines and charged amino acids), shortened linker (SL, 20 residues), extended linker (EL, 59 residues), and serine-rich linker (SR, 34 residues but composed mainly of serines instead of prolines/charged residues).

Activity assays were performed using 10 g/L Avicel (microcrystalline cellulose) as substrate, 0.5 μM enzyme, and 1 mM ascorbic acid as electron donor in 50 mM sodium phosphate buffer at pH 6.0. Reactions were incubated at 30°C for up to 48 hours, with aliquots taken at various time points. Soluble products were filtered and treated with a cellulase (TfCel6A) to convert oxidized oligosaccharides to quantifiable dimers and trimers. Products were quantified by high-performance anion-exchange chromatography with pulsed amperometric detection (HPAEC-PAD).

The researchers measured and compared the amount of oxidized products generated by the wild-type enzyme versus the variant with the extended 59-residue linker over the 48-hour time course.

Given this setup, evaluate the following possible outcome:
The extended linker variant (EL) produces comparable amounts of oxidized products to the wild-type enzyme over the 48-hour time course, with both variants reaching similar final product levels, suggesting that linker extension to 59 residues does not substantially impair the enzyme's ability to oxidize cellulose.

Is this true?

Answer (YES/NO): NO